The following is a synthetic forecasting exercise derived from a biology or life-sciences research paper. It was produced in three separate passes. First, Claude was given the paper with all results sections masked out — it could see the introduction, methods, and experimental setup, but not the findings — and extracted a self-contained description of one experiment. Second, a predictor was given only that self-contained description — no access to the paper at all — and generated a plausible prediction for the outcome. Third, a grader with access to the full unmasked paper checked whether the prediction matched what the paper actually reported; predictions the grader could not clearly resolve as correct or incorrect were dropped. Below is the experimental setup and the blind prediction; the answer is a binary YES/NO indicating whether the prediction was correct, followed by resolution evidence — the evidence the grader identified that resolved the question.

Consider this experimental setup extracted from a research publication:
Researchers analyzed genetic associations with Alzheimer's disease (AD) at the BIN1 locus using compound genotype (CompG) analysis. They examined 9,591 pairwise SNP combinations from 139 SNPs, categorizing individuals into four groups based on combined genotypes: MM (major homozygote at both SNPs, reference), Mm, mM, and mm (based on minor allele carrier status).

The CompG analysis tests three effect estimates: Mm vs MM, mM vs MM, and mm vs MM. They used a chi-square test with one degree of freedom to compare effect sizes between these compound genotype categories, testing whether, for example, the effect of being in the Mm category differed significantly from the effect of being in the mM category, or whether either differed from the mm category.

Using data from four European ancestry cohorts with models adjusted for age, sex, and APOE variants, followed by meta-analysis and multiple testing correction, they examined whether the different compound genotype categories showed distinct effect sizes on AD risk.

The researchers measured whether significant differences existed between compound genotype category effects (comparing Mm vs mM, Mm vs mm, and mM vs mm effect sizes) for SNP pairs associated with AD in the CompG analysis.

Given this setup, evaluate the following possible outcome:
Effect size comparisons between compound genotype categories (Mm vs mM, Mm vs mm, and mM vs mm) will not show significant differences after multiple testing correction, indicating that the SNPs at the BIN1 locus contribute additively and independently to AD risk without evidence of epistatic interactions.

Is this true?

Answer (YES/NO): NO